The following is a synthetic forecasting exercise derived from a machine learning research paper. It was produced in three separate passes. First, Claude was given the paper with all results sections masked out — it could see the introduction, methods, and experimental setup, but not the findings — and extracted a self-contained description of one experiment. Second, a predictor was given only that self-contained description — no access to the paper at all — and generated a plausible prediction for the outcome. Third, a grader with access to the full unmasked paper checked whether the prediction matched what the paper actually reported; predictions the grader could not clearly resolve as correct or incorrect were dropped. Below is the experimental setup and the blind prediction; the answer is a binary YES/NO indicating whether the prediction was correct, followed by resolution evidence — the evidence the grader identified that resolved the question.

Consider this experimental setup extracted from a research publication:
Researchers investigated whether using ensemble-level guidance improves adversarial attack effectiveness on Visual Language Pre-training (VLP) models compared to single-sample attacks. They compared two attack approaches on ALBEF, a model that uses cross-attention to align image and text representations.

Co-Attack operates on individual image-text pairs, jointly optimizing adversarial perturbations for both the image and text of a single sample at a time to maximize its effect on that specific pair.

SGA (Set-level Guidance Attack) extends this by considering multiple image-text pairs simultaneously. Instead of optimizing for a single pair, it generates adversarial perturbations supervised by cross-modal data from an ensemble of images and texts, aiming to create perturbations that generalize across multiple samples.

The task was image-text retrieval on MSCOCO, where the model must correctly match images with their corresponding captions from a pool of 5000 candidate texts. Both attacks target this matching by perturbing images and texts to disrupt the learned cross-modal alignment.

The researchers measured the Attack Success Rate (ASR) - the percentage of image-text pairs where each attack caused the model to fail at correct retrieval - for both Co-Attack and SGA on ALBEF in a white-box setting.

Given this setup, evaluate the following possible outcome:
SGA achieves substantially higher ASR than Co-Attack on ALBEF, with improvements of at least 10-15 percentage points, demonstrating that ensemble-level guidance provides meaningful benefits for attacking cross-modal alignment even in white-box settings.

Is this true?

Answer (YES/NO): NO